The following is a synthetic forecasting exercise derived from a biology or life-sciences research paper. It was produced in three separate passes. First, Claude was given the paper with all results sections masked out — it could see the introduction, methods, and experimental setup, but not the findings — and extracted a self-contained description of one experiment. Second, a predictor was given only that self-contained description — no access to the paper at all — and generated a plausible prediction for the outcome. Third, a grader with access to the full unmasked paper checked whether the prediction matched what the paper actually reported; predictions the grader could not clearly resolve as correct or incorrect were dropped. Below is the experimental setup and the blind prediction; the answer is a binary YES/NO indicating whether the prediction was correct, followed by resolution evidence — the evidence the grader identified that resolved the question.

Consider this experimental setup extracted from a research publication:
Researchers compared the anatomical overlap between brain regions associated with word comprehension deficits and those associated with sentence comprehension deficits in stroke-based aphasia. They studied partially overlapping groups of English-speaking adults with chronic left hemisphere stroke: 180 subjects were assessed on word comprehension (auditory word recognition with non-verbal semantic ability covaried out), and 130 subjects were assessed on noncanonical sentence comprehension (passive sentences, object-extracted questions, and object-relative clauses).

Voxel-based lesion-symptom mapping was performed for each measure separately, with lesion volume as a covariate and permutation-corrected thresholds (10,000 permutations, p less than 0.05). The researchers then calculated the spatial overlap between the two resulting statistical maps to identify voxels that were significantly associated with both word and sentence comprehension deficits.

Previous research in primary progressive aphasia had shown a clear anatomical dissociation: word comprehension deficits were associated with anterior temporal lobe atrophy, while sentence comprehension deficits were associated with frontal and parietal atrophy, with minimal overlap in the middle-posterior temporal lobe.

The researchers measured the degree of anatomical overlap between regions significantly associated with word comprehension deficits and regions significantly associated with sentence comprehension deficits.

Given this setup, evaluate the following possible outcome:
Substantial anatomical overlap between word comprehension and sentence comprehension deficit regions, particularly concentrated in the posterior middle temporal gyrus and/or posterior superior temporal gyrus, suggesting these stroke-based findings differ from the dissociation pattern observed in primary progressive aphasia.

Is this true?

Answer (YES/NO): YES